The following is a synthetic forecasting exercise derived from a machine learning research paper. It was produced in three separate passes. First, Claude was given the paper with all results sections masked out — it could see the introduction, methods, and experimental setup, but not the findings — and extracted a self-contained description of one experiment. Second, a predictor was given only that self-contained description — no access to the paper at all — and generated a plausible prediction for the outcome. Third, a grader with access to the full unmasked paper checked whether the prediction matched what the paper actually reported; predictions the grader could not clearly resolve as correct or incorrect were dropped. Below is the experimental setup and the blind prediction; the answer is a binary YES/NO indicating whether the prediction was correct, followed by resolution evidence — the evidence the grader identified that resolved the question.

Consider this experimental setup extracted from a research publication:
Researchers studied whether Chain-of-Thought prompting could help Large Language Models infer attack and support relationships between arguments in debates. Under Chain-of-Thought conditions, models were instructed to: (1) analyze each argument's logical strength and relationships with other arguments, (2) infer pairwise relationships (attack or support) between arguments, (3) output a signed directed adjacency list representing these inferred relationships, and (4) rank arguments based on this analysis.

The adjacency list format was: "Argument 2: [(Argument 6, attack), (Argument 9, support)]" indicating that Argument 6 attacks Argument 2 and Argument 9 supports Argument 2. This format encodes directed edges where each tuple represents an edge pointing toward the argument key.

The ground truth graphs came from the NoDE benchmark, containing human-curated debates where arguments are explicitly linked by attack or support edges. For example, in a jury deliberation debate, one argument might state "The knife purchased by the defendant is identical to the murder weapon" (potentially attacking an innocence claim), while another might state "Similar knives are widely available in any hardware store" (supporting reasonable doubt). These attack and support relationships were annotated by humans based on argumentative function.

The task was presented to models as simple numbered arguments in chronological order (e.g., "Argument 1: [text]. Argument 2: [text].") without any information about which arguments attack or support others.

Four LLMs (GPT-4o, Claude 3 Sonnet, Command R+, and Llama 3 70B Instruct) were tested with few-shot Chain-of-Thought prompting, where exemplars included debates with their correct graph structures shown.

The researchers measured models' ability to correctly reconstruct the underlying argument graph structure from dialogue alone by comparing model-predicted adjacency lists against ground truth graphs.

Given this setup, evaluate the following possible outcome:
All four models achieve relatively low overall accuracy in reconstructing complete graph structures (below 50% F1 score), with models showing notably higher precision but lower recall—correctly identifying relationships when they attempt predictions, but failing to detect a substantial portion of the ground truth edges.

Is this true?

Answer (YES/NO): NO